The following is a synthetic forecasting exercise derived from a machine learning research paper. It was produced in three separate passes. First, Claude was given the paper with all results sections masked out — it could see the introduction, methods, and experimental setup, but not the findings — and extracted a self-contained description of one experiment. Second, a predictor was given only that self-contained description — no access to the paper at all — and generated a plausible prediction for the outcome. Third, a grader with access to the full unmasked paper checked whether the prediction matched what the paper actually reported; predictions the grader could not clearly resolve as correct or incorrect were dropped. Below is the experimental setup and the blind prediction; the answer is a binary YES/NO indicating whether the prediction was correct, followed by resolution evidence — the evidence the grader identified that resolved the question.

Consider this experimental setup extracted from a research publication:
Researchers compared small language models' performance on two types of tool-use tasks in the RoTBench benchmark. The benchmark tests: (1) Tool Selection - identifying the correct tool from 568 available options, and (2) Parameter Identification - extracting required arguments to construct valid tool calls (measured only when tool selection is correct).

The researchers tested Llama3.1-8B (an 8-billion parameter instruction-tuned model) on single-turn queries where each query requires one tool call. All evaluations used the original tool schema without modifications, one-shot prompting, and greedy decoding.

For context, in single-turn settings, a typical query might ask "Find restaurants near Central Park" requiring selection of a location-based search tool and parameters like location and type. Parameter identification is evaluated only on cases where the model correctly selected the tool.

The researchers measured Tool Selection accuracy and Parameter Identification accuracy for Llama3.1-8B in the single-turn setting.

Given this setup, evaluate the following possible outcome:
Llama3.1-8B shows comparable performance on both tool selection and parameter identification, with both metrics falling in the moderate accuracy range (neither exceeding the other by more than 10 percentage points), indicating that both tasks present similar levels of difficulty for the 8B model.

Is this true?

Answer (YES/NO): NO